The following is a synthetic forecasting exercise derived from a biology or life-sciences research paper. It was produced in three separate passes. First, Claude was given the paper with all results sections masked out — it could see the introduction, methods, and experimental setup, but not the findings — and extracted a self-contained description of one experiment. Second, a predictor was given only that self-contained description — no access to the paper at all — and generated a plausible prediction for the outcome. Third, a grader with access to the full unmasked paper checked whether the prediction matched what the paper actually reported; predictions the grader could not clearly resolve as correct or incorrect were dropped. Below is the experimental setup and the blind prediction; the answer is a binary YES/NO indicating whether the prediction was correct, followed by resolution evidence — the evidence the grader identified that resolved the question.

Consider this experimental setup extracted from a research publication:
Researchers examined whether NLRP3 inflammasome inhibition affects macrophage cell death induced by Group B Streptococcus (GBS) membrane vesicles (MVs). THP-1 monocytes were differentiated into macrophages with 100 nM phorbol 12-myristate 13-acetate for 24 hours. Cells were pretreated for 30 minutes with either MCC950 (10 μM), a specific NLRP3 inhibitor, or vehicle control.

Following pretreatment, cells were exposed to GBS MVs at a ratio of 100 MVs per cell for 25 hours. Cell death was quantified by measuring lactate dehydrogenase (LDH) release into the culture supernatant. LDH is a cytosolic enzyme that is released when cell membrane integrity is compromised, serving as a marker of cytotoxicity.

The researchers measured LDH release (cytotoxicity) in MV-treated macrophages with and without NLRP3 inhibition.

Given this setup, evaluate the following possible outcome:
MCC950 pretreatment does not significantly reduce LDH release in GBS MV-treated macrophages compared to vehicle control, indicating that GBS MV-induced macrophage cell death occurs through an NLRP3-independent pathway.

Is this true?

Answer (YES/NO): NO